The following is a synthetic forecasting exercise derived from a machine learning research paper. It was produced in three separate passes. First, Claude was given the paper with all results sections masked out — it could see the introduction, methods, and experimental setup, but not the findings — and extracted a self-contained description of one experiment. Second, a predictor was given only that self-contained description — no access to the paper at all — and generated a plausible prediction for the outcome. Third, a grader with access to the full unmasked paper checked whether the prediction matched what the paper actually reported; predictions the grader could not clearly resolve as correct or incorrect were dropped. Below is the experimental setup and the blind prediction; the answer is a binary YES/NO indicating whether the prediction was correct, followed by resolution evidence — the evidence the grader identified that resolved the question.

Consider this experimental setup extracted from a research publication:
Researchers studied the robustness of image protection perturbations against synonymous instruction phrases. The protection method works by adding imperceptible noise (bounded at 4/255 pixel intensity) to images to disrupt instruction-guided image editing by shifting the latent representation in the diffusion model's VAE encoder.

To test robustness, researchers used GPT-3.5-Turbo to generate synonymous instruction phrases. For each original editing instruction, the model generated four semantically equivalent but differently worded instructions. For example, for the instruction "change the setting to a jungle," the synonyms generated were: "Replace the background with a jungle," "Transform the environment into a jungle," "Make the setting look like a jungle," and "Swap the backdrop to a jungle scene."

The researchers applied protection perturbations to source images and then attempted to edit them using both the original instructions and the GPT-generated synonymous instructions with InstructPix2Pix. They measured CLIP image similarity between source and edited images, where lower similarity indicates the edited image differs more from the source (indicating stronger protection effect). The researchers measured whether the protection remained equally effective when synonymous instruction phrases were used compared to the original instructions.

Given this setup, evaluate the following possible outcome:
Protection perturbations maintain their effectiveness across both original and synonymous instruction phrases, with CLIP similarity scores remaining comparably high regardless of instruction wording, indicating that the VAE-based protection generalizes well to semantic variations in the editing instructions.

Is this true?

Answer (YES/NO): NO